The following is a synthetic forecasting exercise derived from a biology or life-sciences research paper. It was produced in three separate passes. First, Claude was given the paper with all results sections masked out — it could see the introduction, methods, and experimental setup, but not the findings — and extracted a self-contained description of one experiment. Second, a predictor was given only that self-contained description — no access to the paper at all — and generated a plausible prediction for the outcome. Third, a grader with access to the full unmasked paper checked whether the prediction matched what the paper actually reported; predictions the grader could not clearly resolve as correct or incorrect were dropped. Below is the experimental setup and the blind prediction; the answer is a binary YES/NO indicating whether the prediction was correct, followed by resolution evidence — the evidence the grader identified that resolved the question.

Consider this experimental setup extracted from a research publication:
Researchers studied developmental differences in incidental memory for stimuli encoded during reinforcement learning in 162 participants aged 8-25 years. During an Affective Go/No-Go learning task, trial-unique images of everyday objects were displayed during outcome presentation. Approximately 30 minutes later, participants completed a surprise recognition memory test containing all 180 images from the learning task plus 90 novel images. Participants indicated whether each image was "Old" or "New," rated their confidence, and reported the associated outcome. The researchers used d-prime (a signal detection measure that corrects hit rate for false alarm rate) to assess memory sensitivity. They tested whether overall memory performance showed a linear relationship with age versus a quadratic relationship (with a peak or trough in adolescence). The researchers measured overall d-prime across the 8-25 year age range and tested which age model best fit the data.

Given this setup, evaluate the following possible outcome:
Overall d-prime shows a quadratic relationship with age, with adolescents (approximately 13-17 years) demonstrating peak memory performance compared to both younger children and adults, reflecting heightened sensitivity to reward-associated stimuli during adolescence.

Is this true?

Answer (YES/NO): NO